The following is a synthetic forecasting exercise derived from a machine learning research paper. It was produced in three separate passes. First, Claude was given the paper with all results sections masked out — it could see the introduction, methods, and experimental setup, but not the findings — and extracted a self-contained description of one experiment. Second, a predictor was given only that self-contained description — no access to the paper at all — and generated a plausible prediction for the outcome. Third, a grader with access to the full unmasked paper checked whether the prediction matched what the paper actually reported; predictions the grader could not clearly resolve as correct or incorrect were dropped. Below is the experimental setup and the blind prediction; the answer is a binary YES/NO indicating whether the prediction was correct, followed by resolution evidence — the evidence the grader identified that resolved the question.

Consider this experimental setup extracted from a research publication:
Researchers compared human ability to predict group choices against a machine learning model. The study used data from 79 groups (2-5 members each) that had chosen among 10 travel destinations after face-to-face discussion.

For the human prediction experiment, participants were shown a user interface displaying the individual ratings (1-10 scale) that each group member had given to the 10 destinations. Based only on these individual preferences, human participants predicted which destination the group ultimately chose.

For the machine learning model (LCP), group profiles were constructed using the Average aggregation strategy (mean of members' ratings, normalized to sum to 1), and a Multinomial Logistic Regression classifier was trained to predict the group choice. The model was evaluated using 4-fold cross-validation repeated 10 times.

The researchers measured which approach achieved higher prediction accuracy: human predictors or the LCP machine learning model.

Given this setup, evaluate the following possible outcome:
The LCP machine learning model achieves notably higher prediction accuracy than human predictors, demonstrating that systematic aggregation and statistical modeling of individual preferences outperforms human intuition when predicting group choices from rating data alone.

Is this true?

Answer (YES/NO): YES